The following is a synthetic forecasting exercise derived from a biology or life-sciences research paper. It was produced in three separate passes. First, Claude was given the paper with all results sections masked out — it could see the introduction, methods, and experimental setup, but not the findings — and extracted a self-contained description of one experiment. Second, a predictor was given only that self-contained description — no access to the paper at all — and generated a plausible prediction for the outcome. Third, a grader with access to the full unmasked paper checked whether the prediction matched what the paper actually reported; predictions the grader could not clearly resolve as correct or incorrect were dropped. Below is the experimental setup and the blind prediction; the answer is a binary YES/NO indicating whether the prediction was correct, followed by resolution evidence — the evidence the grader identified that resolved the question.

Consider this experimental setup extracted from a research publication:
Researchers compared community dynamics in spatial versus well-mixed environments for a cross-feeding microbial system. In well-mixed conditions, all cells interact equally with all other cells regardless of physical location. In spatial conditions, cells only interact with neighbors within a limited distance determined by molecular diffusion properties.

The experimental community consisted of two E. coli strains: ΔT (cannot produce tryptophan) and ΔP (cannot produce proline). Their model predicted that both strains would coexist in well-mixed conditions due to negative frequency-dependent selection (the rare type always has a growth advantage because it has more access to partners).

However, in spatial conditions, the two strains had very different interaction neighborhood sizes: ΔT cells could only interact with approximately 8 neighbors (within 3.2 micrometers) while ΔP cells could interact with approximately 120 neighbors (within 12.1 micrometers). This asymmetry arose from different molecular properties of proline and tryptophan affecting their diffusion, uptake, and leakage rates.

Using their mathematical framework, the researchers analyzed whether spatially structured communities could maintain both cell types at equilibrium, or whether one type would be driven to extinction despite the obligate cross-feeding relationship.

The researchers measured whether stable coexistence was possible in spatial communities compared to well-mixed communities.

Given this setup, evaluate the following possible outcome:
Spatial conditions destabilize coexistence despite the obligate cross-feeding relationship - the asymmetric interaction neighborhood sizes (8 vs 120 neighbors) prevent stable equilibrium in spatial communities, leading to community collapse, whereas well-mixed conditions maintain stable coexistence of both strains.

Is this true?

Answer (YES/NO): NO